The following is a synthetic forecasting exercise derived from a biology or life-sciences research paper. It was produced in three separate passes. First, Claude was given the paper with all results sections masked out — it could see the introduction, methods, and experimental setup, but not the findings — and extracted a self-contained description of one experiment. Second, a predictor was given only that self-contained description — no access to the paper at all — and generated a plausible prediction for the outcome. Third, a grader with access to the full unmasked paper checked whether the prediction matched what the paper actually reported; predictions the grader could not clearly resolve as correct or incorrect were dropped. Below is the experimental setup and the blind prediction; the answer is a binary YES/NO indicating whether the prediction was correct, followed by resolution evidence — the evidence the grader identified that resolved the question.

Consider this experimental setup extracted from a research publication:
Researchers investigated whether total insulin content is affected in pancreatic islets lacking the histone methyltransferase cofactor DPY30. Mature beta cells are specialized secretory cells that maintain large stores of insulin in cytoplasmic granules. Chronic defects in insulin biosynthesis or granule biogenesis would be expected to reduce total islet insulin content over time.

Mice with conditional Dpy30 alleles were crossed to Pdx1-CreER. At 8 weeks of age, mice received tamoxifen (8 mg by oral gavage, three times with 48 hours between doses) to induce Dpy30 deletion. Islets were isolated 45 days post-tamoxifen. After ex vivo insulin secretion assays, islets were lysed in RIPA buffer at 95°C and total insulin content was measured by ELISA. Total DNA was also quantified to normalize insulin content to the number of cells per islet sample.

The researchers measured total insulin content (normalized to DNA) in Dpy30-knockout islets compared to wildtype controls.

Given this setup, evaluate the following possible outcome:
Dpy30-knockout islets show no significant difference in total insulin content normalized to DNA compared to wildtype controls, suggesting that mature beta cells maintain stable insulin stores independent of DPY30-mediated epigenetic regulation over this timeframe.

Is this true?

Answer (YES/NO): NO